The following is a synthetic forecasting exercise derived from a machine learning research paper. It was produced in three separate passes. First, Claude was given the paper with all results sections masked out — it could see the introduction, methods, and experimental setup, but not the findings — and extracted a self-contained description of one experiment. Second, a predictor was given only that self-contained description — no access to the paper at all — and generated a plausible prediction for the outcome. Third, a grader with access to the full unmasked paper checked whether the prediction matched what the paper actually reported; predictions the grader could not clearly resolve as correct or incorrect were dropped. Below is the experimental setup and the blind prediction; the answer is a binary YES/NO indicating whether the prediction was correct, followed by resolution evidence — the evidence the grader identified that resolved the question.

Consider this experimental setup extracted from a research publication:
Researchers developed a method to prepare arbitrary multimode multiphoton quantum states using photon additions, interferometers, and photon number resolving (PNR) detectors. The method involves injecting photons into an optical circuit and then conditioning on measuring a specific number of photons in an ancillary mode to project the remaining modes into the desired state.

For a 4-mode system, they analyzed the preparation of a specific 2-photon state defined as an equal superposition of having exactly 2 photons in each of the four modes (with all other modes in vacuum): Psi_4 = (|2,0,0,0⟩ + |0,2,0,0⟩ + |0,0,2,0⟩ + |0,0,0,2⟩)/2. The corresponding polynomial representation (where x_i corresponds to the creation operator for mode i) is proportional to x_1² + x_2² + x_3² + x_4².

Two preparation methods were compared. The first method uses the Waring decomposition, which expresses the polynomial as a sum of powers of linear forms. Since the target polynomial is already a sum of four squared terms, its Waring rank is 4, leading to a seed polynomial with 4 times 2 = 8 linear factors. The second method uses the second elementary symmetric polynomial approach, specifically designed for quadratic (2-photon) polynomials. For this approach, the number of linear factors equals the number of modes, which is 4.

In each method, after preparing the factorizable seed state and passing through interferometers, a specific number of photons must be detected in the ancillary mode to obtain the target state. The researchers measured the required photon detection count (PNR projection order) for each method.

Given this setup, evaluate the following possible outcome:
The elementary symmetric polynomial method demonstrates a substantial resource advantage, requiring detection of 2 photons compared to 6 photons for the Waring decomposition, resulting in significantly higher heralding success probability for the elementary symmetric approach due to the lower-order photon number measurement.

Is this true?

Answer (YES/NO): NO